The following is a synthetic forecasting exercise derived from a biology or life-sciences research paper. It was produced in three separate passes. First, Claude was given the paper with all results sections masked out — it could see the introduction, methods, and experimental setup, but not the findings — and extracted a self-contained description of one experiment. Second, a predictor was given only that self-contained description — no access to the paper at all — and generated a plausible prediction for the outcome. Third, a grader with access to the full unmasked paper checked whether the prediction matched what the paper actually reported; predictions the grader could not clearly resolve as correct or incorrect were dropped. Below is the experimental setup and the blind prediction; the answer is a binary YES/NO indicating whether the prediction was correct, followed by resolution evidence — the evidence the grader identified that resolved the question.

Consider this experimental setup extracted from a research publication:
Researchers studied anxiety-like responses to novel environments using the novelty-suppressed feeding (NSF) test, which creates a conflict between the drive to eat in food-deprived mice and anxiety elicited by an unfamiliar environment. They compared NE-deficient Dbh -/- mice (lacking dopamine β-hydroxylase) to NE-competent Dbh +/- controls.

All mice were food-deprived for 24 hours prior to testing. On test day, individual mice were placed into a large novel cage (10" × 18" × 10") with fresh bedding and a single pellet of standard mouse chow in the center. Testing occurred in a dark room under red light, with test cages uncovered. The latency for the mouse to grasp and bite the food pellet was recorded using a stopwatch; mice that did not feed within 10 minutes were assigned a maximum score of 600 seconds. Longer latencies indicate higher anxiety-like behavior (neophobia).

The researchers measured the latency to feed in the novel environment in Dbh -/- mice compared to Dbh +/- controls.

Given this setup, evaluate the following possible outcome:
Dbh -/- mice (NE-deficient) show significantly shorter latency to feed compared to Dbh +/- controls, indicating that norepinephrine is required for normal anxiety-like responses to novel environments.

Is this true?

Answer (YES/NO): YES